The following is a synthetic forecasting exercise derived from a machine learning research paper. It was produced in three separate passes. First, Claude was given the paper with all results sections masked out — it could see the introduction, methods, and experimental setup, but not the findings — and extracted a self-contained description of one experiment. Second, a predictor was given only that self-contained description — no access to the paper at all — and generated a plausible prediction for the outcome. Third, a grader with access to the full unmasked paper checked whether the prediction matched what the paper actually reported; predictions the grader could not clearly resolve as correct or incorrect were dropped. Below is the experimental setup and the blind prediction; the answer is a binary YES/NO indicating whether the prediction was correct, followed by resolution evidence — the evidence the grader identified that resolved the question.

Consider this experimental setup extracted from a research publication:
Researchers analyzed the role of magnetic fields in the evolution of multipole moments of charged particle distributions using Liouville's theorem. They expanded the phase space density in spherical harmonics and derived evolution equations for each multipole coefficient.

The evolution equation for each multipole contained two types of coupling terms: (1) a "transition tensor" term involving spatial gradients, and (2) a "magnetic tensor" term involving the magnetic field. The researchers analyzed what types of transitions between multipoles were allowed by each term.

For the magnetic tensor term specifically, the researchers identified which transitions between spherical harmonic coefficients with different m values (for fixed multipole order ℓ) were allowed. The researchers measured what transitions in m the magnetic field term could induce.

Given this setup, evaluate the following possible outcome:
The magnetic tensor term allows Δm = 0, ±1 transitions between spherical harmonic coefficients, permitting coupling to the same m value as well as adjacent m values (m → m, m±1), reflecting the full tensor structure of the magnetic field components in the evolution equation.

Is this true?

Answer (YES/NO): YES